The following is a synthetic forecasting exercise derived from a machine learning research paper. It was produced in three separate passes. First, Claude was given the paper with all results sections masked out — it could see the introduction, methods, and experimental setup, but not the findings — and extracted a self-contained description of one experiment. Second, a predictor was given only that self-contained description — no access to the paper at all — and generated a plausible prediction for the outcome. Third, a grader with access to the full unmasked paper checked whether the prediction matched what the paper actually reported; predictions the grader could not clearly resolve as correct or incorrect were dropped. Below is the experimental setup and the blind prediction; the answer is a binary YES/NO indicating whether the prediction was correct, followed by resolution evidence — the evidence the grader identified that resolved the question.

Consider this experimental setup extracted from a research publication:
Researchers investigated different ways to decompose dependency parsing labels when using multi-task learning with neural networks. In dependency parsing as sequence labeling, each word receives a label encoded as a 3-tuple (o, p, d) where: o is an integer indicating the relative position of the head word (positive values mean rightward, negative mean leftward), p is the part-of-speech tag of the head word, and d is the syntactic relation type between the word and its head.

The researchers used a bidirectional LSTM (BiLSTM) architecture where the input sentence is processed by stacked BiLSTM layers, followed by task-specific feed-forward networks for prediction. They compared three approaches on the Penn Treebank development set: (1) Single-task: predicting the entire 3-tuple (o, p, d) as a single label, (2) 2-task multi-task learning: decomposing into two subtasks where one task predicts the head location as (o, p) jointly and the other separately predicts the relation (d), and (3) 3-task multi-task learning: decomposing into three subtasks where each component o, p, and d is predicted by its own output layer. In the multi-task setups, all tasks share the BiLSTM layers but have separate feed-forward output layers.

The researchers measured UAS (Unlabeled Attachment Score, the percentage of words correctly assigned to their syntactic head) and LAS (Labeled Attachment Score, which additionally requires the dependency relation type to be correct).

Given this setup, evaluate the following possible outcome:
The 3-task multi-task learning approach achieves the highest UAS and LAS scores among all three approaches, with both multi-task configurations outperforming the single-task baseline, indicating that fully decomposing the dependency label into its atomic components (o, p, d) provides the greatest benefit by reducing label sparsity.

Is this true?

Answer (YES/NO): NO